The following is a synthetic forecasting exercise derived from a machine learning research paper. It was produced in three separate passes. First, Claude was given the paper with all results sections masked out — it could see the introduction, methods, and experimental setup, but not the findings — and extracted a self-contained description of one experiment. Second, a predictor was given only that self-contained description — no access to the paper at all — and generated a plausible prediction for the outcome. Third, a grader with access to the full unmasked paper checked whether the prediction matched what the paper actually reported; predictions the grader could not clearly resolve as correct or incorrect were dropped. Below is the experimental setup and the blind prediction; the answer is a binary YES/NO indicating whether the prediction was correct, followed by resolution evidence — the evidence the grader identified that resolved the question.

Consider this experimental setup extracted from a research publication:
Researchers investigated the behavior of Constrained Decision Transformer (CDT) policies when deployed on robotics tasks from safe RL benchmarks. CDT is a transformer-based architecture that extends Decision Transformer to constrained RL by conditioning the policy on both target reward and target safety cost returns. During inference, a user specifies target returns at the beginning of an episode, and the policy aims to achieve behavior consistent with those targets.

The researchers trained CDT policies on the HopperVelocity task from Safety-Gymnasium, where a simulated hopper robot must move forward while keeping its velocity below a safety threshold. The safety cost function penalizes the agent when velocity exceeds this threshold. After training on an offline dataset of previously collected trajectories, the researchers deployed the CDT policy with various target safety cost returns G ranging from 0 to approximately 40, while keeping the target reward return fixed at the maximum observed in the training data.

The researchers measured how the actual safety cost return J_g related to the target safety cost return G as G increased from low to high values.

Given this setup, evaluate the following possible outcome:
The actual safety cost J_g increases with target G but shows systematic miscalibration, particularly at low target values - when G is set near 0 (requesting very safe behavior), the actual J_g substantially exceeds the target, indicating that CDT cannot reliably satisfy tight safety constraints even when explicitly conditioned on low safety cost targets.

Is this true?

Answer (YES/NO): NO